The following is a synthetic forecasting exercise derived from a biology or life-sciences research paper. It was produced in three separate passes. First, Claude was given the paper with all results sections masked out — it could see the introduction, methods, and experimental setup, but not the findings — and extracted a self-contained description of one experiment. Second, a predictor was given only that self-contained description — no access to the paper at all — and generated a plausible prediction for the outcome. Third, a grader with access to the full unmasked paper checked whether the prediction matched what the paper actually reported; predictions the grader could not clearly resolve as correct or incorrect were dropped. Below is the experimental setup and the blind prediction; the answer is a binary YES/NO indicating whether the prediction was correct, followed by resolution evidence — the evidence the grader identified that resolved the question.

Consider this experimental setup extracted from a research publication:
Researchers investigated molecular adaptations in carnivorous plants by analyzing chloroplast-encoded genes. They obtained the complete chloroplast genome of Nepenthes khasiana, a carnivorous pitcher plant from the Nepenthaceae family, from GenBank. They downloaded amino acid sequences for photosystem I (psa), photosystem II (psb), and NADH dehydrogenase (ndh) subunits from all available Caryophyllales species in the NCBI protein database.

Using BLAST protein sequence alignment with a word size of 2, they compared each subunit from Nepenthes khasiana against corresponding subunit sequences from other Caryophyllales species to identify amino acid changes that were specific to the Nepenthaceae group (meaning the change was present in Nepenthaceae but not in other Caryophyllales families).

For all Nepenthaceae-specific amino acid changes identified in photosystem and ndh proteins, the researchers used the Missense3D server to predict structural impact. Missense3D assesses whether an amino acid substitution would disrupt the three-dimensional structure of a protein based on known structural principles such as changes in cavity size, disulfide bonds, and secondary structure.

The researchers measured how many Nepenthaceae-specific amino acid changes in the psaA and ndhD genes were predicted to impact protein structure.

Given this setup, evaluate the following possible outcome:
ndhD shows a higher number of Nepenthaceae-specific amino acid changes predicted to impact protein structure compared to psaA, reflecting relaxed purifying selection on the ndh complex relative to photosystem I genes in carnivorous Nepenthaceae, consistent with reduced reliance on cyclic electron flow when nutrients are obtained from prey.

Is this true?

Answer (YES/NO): NO